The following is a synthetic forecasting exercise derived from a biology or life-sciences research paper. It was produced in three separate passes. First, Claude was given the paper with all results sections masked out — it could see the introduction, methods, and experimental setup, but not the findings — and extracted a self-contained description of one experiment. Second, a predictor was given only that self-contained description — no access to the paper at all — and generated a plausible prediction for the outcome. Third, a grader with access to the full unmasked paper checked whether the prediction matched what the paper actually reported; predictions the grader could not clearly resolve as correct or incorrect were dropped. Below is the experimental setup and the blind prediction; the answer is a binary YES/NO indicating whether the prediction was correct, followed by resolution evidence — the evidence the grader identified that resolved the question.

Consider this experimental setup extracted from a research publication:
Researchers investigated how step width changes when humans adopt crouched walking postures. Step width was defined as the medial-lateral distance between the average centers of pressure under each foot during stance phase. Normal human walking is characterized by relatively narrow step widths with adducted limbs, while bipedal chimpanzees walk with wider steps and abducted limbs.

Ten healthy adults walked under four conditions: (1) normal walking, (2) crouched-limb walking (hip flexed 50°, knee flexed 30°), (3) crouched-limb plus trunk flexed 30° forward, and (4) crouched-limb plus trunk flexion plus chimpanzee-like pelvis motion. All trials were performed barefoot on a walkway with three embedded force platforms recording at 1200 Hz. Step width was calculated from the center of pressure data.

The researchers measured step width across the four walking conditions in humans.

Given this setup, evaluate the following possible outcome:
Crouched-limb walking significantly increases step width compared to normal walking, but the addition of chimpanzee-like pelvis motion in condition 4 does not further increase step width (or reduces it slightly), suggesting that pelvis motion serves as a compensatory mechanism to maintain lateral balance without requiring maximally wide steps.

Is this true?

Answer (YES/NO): NO